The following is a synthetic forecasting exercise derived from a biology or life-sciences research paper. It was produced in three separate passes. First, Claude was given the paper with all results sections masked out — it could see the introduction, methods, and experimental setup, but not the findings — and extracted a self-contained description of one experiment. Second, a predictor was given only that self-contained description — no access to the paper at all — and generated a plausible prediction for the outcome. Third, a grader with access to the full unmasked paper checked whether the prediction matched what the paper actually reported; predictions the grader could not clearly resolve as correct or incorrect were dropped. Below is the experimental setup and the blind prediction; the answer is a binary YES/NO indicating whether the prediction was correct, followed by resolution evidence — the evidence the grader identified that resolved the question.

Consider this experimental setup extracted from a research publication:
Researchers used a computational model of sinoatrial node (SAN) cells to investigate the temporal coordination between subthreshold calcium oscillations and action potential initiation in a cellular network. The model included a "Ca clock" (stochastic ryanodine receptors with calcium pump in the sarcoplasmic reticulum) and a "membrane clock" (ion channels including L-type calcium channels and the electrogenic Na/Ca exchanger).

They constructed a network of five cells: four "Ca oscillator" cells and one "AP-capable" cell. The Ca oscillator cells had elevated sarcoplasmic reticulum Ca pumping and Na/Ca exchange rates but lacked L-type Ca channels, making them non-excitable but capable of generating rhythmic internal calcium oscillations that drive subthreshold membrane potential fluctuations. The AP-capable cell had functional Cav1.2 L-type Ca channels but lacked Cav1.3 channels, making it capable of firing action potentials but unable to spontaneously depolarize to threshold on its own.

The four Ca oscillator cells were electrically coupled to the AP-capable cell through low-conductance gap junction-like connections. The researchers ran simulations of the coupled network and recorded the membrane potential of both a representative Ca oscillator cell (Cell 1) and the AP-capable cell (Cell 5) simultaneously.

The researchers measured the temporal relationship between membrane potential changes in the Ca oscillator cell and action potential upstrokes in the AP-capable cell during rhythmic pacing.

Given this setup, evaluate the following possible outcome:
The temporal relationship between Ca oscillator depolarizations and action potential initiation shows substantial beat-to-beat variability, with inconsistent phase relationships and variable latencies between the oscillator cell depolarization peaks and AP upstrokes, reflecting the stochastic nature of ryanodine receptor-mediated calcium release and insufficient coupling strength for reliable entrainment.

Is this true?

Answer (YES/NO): NO